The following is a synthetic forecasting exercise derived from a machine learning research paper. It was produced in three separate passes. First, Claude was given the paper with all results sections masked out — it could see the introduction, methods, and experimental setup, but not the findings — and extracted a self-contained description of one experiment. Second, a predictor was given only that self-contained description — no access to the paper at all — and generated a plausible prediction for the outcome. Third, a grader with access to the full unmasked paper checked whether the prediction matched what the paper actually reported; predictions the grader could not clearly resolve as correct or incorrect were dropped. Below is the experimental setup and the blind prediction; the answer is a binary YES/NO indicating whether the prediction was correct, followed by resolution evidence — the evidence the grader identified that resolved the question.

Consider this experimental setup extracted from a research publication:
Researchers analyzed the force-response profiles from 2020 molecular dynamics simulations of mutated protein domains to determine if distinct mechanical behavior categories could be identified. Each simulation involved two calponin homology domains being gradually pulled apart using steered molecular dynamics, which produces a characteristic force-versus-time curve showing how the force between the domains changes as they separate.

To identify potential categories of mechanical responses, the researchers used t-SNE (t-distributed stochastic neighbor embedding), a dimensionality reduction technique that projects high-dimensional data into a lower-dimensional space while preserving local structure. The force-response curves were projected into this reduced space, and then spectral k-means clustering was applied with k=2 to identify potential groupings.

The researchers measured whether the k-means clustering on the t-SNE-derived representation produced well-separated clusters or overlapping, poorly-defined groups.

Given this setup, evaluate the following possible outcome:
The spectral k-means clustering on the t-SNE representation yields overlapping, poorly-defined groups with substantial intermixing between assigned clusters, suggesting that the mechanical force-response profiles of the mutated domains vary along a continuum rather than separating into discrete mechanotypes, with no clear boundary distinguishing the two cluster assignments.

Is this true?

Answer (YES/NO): NO